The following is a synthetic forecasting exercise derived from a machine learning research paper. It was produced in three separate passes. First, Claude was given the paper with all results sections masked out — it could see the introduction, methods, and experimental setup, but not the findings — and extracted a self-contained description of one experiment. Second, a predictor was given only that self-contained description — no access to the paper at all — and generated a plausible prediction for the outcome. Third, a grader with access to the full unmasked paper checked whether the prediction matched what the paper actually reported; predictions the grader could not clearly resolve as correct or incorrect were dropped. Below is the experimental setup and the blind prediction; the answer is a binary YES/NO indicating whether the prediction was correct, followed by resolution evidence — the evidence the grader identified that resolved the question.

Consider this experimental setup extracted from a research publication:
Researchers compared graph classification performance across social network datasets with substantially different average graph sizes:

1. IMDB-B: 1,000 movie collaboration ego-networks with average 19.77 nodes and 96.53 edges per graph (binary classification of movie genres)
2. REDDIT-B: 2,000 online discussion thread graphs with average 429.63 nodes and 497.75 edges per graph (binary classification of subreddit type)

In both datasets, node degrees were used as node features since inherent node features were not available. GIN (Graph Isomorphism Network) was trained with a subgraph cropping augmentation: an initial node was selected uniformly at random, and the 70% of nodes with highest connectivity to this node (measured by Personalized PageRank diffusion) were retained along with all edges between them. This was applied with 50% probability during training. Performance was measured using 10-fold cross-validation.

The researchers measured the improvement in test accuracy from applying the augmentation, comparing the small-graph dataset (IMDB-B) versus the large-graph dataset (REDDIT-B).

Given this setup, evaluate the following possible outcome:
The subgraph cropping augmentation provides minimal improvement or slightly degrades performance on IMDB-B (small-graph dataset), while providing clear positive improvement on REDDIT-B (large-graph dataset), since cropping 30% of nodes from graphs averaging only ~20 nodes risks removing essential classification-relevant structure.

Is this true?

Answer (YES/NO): NO